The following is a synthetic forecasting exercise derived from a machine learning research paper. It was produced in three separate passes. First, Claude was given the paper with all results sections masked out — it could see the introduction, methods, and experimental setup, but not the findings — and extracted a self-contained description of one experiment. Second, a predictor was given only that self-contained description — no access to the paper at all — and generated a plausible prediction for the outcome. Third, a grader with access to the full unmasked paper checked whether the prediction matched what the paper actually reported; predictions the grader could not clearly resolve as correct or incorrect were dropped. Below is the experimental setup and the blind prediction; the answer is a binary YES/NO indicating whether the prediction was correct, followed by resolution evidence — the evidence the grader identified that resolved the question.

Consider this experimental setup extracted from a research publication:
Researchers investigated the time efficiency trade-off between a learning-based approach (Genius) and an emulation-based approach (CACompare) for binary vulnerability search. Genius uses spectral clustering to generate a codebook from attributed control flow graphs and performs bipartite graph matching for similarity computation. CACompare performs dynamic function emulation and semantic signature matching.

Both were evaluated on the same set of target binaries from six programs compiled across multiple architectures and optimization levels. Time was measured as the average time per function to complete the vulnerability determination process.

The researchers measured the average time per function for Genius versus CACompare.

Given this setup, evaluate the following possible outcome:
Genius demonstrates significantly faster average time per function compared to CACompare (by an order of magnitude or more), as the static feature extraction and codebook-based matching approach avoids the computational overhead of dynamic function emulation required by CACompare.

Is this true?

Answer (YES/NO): NO